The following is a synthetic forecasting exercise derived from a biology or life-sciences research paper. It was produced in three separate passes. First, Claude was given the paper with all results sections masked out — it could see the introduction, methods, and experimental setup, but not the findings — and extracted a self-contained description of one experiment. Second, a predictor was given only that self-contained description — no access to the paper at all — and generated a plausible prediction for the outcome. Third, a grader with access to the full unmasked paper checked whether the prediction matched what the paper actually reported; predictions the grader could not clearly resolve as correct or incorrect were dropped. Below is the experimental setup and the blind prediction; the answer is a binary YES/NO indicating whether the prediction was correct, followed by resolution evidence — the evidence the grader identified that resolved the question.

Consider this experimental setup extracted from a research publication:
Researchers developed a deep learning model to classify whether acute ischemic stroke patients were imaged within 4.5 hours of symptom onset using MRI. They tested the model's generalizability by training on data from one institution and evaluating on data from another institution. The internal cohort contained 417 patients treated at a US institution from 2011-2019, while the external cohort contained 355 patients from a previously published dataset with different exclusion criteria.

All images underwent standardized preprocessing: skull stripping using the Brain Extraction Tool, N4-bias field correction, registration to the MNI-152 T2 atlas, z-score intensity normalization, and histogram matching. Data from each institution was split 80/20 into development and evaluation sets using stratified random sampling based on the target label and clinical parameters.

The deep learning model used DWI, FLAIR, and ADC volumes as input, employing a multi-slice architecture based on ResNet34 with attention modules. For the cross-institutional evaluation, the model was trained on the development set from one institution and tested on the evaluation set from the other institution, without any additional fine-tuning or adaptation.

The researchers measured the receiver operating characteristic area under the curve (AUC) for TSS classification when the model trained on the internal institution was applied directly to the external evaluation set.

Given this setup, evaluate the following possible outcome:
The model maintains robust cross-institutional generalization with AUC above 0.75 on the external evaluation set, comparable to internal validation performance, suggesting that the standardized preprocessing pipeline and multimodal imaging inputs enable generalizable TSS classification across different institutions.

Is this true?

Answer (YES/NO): NO